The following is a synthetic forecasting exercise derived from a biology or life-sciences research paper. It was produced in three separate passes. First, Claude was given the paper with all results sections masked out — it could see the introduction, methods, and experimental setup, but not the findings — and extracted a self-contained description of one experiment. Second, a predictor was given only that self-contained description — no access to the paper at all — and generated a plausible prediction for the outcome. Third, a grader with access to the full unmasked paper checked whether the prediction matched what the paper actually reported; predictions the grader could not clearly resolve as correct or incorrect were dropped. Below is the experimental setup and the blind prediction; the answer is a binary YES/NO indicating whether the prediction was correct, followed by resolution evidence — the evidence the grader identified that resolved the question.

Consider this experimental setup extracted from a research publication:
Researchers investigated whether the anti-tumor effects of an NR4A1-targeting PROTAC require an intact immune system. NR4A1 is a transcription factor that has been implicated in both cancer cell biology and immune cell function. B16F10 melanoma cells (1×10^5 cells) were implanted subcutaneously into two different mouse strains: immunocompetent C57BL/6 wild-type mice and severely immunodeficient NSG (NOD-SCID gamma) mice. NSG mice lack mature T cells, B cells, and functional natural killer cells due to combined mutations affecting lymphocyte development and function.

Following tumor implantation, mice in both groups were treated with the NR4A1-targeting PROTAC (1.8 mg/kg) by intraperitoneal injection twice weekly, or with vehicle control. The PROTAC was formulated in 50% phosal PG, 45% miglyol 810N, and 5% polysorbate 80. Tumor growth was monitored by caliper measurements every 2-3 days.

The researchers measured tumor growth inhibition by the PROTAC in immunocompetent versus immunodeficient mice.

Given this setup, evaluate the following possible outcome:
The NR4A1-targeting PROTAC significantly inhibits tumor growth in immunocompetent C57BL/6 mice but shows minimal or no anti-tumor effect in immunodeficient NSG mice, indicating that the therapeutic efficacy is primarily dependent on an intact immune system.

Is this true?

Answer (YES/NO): YES